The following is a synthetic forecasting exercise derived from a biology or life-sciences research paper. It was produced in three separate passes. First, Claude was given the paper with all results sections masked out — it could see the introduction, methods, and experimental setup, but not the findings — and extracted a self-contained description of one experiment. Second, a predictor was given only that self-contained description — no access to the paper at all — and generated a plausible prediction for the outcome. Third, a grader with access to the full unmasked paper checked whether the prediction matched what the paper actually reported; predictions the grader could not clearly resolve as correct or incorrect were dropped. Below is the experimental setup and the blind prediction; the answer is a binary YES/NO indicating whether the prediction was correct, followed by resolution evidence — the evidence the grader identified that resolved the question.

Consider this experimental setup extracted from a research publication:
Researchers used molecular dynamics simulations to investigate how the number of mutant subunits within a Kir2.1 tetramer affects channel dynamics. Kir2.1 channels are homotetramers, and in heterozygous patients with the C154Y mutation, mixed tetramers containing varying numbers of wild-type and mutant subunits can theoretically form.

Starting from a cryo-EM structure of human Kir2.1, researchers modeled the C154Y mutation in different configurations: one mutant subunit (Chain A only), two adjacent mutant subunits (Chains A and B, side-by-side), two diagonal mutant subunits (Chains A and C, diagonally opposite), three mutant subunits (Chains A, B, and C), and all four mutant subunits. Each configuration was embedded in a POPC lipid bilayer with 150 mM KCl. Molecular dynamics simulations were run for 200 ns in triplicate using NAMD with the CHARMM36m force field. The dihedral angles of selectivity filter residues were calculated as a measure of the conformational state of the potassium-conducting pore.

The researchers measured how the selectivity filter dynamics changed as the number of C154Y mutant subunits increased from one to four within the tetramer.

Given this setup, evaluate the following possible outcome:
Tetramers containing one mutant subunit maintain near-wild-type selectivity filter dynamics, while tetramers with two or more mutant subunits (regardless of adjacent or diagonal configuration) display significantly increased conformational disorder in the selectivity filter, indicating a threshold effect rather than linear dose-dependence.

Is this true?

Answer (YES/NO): NO